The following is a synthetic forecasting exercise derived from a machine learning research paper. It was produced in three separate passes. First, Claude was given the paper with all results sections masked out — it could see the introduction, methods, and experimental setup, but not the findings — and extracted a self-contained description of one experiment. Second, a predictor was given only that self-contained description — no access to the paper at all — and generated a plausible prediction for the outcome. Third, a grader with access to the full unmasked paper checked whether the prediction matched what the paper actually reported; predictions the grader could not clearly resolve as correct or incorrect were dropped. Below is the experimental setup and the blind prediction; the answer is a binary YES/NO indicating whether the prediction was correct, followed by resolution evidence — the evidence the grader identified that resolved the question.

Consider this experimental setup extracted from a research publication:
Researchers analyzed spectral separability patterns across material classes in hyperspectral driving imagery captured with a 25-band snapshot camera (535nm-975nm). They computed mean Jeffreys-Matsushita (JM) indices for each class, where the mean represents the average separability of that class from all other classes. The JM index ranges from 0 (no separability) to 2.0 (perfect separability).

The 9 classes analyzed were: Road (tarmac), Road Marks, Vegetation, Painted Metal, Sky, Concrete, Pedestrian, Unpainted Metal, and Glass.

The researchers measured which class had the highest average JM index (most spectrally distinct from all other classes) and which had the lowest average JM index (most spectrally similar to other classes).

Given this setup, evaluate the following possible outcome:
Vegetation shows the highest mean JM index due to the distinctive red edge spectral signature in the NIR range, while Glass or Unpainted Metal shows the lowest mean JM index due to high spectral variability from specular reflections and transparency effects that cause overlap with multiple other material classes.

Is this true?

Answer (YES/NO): NO